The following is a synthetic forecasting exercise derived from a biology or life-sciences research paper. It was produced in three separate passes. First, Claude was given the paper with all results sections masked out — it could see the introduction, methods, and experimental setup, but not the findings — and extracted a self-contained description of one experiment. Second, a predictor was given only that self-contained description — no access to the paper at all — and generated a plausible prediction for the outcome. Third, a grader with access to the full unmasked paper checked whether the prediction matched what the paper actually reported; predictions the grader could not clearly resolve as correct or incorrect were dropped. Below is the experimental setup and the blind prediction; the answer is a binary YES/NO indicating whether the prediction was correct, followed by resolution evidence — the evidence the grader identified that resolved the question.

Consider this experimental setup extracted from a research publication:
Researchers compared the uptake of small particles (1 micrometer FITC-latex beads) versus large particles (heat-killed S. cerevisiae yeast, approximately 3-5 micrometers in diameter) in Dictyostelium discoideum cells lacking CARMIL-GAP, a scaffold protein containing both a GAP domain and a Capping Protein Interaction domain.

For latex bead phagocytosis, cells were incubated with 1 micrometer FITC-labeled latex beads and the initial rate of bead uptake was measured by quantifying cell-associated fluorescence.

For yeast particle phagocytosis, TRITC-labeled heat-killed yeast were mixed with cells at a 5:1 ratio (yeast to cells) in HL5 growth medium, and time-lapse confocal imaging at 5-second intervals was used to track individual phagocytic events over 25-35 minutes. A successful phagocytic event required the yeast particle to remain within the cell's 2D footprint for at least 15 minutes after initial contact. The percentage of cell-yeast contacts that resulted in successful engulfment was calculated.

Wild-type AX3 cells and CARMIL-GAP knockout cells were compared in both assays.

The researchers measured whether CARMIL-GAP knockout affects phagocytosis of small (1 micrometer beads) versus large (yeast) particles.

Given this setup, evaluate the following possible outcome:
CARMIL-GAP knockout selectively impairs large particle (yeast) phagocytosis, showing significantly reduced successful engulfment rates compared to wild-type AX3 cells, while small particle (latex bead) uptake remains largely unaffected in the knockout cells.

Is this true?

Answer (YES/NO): NO